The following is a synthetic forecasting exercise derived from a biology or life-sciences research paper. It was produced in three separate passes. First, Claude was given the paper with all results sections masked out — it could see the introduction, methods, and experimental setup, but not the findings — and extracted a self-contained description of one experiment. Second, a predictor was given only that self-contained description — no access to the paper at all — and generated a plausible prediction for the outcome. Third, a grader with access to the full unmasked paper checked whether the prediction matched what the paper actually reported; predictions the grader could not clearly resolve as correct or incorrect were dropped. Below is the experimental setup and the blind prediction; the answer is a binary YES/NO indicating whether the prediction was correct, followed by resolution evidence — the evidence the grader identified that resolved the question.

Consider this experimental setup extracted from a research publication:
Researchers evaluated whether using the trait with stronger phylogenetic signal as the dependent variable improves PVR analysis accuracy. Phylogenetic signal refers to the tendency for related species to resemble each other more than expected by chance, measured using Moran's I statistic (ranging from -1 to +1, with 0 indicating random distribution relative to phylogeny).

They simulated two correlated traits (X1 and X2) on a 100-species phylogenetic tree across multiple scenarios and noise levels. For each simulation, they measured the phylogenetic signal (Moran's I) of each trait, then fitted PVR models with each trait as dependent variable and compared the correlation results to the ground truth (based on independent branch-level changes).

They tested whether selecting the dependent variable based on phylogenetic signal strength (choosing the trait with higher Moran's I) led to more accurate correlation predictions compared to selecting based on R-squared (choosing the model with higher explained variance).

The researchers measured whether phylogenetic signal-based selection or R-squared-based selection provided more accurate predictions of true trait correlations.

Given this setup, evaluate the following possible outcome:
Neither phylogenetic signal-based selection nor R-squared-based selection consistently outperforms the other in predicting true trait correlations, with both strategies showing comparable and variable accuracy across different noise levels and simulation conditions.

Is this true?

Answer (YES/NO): NO